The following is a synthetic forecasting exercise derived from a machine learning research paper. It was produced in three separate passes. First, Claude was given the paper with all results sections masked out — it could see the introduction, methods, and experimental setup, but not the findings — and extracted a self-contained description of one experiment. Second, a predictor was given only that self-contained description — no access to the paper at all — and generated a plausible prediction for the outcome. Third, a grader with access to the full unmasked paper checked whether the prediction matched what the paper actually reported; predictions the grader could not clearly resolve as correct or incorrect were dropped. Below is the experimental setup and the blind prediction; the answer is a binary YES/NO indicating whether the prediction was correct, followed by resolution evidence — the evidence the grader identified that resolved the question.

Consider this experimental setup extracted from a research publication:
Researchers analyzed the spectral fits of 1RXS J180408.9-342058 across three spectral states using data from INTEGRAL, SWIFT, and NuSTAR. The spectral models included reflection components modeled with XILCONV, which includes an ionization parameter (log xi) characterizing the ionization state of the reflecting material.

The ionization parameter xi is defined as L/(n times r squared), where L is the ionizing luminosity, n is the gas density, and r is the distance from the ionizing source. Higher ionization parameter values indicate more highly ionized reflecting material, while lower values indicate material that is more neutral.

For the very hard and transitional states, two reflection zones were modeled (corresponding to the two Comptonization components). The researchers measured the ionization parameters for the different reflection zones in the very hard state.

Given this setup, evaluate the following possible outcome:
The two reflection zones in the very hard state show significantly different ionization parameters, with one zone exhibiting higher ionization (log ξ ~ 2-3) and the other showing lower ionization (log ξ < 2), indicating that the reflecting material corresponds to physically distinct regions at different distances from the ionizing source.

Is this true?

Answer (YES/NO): NO